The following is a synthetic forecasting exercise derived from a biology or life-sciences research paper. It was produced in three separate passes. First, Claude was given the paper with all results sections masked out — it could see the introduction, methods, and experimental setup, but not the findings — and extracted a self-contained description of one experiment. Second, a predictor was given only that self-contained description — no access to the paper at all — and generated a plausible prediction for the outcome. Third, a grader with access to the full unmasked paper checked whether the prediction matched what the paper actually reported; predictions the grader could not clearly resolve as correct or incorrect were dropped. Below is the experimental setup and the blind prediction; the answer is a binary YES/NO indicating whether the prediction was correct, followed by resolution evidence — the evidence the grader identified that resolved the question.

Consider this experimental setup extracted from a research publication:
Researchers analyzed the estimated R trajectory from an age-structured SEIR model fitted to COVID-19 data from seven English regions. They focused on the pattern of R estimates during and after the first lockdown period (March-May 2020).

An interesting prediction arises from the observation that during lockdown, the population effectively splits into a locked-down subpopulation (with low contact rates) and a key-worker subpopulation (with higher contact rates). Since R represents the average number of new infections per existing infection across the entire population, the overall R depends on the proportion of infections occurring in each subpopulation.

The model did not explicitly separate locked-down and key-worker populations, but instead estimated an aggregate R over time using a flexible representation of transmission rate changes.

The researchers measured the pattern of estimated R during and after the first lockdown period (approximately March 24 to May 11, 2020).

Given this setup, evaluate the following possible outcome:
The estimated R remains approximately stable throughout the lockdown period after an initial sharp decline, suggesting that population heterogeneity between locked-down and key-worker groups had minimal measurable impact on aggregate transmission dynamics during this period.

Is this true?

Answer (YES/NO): NO